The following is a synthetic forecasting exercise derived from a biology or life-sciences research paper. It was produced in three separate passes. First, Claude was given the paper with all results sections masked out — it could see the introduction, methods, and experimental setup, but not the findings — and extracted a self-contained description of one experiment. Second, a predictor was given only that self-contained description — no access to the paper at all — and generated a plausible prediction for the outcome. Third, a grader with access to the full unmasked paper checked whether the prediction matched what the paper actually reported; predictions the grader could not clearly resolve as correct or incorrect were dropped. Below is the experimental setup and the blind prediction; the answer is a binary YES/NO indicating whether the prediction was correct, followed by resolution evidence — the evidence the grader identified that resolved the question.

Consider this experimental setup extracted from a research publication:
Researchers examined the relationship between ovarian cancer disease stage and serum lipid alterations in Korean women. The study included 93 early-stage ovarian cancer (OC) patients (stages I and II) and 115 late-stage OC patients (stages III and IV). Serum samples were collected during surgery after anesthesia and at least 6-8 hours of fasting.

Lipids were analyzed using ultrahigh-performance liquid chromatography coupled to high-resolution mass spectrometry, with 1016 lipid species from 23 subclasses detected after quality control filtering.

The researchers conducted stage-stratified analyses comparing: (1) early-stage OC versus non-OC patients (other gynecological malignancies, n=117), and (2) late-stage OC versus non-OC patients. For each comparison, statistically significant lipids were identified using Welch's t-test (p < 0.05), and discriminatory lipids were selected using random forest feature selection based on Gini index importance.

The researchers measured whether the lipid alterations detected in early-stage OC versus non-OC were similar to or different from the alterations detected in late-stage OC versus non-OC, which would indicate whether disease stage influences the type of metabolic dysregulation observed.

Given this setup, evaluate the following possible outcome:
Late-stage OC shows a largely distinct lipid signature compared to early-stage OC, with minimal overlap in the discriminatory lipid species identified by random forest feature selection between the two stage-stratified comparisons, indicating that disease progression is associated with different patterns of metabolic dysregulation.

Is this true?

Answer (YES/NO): NO